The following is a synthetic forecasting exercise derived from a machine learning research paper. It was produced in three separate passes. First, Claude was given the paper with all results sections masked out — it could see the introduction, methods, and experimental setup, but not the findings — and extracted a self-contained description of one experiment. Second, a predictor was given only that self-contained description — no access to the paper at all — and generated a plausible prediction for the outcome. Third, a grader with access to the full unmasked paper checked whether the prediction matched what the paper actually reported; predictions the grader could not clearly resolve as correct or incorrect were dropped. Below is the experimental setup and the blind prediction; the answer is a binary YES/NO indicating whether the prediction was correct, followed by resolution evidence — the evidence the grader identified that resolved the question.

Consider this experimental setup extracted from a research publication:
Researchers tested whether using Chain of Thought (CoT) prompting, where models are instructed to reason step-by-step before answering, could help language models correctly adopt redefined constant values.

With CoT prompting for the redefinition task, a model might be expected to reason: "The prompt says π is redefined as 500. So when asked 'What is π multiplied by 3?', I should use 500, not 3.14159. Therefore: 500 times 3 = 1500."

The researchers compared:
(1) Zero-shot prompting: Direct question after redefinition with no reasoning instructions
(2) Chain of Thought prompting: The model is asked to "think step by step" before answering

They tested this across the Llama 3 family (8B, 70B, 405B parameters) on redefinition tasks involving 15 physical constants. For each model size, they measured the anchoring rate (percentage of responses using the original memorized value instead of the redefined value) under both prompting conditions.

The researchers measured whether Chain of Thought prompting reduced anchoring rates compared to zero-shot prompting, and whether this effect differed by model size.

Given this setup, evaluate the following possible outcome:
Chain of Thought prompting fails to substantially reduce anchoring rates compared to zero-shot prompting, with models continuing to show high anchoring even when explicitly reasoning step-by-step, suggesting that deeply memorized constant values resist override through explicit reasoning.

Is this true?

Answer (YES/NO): YES